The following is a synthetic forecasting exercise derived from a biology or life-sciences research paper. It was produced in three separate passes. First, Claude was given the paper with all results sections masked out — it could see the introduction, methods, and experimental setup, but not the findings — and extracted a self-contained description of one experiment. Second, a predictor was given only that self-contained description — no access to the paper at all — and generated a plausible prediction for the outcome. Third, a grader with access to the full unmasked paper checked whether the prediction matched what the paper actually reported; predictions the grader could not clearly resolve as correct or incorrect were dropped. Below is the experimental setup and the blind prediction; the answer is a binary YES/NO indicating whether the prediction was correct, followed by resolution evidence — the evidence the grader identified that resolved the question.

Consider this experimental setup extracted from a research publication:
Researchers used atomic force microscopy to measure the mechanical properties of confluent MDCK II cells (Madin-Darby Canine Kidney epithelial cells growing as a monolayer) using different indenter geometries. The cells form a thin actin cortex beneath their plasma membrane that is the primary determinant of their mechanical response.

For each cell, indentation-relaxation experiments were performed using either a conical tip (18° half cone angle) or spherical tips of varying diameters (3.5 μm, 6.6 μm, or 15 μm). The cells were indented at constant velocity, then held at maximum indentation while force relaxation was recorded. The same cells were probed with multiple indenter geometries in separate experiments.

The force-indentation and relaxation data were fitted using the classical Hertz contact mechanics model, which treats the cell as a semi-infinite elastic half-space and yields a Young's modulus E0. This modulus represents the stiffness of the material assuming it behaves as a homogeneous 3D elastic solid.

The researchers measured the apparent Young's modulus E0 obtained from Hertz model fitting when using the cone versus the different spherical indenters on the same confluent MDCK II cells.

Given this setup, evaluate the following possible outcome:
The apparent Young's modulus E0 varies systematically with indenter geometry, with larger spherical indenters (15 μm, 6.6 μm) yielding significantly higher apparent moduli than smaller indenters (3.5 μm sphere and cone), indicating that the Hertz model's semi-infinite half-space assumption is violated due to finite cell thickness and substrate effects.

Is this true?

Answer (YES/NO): NO